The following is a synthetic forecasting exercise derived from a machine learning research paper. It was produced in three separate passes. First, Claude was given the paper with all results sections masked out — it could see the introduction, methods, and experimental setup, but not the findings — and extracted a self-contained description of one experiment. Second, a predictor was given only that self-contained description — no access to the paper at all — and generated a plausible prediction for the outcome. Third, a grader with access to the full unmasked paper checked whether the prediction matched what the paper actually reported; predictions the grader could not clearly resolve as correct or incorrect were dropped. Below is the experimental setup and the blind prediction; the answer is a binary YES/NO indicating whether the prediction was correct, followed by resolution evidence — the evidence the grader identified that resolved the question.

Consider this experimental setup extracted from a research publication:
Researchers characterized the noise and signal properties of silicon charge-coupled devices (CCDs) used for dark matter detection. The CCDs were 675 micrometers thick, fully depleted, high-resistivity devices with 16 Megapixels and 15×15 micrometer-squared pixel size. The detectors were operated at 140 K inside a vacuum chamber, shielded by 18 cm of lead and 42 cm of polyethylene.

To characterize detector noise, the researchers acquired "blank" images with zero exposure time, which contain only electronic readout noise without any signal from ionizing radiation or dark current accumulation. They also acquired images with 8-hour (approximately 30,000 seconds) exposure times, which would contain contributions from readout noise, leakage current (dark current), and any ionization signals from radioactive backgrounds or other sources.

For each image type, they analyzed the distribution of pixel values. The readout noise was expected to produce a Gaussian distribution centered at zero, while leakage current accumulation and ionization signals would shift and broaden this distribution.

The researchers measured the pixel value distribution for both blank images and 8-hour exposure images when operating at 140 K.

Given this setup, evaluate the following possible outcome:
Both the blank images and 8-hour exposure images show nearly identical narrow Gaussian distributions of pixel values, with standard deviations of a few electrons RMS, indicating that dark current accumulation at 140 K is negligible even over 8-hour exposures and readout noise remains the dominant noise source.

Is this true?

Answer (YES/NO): YES